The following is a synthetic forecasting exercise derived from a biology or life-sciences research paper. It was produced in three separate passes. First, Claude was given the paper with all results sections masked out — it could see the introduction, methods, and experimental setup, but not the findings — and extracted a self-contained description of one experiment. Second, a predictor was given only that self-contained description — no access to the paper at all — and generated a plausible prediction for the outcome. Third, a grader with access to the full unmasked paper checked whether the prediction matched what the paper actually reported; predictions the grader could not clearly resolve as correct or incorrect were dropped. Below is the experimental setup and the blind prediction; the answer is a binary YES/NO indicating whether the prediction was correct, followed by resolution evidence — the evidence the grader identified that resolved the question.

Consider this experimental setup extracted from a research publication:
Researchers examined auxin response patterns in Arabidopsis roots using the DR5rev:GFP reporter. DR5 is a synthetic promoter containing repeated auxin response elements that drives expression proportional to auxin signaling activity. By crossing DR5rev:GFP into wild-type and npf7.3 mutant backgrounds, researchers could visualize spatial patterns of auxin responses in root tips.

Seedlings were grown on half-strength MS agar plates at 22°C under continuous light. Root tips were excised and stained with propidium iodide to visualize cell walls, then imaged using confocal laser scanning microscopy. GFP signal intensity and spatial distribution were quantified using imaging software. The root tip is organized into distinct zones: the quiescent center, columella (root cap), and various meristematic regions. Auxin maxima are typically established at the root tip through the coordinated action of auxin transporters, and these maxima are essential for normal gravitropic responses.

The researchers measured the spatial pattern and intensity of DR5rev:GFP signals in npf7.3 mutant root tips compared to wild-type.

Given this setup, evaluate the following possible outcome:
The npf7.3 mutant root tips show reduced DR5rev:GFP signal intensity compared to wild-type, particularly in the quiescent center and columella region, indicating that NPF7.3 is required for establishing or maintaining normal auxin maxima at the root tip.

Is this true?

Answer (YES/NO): YES